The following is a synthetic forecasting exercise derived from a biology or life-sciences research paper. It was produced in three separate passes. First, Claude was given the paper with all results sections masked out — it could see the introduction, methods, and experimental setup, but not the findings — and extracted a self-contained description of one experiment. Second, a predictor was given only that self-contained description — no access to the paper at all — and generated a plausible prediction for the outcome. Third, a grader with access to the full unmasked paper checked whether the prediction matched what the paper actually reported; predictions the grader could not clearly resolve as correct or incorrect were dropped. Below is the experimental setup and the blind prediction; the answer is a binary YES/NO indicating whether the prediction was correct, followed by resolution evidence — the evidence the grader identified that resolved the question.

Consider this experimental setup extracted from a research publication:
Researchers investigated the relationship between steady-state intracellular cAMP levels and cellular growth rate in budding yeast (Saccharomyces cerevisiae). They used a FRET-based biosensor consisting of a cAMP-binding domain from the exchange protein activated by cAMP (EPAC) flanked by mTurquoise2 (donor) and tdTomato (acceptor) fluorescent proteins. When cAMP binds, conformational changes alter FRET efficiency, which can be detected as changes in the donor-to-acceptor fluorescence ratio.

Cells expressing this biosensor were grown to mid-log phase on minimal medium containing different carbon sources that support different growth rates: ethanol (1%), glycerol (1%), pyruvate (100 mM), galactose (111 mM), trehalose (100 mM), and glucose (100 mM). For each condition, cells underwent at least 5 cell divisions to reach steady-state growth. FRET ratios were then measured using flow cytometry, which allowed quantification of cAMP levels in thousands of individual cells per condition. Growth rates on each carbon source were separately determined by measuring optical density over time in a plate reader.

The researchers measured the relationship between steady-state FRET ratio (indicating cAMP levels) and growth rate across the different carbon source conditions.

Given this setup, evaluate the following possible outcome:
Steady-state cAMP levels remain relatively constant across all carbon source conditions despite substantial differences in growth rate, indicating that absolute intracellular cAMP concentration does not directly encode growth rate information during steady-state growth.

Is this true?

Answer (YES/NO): NO